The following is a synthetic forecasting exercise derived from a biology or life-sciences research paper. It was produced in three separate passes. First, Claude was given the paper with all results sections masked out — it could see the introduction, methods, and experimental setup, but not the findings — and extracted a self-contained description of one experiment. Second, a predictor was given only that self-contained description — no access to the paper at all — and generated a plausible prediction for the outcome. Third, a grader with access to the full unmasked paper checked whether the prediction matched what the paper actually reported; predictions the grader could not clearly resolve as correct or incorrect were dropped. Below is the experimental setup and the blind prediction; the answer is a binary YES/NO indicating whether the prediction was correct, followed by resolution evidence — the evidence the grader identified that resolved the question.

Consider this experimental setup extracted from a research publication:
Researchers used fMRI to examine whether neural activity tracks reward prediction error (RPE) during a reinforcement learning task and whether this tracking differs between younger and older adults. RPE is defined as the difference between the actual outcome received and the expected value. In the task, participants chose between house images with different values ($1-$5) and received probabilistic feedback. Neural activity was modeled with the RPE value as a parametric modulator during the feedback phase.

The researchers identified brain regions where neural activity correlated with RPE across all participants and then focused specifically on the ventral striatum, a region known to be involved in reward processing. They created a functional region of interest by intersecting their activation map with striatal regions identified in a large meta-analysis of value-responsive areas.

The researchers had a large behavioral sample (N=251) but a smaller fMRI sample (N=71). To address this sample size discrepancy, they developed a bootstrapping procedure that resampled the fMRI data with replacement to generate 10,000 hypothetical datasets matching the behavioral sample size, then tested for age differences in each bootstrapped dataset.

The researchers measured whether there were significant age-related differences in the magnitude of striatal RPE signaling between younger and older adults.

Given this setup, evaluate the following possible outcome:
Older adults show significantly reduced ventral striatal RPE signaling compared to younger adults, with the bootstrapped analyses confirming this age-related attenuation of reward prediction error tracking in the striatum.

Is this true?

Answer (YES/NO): NO